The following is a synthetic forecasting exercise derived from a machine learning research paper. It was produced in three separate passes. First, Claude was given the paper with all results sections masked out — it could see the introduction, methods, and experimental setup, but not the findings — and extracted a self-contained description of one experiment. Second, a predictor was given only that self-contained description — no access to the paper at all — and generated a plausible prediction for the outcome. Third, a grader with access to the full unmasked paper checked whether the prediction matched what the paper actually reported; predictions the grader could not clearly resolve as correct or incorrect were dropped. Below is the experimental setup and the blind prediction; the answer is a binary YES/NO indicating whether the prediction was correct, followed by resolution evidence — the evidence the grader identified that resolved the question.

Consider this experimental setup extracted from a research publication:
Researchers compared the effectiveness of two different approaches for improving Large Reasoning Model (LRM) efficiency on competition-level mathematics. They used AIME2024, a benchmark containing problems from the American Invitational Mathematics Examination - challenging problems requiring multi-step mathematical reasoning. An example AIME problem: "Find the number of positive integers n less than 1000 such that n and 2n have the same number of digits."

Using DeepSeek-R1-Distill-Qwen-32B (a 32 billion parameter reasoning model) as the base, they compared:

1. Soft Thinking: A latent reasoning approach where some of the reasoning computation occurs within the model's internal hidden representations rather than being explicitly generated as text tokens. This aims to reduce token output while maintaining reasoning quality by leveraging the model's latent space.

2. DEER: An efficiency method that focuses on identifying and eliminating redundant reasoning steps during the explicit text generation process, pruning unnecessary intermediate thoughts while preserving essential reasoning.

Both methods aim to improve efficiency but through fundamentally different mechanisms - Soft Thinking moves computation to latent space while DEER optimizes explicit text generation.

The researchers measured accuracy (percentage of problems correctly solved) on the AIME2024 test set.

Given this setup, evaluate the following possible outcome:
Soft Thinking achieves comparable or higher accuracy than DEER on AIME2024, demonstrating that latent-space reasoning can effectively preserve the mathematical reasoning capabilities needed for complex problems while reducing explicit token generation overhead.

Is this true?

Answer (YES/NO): YES